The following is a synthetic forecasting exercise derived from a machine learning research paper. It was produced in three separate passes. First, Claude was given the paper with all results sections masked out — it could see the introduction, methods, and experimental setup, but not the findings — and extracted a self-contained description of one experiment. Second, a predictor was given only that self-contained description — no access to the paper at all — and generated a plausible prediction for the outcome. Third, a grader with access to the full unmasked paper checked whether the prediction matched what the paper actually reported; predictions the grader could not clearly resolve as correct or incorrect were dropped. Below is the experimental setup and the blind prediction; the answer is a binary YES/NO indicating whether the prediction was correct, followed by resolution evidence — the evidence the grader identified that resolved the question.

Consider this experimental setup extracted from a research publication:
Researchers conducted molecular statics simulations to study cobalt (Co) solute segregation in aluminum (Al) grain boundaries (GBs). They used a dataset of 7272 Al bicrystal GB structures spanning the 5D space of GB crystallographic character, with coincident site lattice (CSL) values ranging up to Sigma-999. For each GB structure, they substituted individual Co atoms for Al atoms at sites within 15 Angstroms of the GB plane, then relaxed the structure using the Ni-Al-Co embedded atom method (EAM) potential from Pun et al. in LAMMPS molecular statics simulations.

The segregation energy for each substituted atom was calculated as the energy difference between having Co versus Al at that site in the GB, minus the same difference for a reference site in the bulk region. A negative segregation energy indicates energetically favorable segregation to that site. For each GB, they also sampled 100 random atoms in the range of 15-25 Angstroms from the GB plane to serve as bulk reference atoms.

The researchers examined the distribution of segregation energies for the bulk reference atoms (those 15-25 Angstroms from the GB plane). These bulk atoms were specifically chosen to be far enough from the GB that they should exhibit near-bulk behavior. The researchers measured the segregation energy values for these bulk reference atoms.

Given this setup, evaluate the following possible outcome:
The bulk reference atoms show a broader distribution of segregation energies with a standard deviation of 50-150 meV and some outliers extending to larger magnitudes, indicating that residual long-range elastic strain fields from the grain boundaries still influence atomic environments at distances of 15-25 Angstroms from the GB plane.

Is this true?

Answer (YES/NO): NO